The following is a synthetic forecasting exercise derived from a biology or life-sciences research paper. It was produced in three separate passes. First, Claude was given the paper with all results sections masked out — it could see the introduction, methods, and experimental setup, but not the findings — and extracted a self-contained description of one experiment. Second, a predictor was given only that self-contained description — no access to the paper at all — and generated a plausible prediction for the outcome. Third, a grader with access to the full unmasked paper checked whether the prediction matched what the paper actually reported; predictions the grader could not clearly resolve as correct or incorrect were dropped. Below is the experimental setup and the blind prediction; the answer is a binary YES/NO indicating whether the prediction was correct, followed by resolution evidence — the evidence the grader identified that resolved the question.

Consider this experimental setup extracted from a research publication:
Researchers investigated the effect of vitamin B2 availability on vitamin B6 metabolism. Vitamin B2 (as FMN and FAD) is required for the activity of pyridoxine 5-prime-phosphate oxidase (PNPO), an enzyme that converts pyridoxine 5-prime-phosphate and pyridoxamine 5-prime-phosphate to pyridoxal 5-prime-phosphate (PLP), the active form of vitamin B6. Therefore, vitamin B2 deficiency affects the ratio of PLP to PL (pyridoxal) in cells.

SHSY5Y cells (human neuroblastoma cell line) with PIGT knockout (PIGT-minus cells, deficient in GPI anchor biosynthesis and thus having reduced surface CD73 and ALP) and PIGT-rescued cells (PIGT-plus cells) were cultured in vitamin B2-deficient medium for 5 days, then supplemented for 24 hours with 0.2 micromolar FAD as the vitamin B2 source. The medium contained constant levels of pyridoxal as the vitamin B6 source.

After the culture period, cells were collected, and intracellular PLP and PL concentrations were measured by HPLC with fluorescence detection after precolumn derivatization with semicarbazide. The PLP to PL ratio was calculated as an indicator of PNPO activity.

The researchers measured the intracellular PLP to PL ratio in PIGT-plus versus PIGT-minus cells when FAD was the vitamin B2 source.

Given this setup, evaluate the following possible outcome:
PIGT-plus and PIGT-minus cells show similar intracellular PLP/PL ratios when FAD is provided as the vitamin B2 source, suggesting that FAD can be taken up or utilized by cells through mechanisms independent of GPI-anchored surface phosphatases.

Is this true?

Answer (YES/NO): NO